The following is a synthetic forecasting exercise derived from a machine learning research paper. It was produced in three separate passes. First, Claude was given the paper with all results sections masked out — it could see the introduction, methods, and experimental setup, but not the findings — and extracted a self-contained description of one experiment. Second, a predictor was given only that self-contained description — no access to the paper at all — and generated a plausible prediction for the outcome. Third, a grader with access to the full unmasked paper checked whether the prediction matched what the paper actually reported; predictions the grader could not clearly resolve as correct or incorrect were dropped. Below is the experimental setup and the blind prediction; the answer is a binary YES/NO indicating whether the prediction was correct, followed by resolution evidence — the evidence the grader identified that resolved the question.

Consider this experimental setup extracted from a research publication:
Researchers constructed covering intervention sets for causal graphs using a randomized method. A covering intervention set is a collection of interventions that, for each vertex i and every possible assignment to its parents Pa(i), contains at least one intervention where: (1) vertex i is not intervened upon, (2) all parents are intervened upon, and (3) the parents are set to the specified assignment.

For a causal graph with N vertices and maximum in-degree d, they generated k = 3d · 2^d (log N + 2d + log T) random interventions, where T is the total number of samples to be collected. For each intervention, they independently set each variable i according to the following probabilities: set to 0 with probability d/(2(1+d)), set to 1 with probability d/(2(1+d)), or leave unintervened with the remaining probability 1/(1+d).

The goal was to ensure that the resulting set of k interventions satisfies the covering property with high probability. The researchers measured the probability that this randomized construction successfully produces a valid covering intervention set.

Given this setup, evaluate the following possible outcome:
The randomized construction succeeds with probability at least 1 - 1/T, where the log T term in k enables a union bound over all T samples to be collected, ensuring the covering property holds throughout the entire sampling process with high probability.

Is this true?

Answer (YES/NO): YES